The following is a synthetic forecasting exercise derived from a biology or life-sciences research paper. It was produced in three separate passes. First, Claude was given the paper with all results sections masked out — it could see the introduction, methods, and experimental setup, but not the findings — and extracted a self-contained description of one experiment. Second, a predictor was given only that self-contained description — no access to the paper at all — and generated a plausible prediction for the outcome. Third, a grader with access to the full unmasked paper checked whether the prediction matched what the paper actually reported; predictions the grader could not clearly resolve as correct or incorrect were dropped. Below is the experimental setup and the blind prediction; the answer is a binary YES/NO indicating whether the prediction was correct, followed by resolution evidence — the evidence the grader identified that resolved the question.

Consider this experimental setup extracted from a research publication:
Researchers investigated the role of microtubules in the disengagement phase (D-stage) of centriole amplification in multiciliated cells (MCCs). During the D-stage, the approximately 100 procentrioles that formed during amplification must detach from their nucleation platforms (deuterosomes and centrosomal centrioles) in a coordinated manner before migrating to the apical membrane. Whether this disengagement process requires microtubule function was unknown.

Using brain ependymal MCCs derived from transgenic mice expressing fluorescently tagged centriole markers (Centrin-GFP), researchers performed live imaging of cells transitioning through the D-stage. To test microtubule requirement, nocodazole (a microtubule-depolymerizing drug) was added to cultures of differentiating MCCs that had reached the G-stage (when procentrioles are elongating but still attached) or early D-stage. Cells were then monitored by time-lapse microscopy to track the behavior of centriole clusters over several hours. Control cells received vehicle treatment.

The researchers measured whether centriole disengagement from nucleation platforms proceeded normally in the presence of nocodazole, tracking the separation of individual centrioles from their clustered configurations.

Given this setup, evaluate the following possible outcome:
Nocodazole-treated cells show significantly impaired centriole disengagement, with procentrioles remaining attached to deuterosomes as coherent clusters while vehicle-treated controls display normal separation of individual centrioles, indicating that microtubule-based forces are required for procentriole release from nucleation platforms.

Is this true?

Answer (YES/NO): YES